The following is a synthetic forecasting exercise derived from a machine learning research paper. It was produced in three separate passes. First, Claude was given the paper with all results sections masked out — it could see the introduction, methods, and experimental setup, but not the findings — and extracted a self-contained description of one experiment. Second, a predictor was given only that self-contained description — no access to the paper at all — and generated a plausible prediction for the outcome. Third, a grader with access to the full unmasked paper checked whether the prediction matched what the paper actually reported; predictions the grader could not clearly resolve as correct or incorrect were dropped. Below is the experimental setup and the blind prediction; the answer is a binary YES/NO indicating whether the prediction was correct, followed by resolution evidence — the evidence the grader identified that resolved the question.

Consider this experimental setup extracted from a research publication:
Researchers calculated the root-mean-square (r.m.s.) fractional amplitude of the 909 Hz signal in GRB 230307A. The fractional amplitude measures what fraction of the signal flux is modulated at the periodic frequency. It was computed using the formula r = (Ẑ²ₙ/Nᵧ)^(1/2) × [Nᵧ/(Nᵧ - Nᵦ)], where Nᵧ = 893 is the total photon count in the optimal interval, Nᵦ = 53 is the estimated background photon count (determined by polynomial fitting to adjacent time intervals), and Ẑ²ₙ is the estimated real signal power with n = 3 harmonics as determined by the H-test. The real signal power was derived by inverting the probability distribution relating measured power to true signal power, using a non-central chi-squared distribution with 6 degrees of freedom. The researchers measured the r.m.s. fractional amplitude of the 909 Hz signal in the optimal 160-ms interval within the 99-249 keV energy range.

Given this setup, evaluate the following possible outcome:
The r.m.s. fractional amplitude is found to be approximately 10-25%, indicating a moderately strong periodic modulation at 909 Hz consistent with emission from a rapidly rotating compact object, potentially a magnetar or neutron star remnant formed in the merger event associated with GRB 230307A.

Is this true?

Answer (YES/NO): NO